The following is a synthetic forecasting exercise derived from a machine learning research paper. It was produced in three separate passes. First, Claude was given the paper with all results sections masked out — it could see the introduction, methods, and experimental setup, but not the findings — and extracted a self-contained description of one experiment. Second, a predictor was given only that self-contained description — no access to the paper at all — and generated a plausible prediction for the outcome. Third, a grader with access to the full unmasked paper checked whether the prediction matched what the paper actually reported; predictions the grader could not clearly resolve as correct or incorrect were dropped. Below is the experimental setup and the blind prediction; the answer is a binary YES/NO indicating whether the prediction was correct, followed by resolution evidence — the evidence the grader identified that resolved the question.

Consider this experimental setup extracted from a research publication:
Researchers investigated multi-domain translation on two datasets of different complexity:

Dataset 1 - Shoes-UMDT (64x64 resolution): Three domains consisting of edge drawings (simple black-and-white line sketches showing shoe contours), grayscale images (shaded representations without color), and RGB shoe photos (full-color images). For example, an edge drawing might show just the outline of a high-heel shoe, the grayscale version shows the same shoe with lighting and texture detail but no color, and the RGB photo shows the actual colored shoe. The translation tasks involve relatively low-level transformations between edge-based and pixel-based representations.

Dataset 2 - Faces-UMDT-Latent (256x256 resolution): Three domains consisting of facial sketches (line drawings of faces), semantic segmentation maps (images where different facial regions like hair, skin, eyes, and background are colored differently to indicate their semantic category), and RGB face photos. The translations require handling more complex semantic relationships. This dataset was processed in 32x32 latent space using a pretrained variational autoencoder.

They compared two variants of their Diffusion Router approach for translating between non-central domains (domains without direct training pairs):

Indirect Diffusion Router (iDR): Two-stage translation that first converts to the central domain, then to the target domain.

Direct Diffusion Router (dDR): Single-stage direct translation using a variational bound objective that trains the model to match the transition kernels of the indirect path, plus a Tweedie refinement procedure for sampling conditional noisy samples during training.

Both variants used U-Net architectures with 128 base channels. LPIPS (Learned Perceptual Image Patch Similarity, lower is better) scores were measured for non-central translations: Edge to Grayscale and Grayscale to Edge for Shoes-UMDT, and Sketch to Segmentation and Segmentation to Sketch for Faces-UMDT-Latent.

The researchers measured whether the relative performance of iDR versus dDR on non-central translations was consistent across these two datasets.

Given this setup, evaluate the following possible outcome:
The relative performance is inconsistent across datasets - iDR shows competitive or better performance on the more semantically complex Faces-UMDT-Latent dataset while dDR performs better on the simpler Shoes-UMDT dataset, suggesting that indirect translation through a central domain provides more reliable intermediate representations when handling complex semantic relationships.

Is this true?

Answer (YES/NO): NO